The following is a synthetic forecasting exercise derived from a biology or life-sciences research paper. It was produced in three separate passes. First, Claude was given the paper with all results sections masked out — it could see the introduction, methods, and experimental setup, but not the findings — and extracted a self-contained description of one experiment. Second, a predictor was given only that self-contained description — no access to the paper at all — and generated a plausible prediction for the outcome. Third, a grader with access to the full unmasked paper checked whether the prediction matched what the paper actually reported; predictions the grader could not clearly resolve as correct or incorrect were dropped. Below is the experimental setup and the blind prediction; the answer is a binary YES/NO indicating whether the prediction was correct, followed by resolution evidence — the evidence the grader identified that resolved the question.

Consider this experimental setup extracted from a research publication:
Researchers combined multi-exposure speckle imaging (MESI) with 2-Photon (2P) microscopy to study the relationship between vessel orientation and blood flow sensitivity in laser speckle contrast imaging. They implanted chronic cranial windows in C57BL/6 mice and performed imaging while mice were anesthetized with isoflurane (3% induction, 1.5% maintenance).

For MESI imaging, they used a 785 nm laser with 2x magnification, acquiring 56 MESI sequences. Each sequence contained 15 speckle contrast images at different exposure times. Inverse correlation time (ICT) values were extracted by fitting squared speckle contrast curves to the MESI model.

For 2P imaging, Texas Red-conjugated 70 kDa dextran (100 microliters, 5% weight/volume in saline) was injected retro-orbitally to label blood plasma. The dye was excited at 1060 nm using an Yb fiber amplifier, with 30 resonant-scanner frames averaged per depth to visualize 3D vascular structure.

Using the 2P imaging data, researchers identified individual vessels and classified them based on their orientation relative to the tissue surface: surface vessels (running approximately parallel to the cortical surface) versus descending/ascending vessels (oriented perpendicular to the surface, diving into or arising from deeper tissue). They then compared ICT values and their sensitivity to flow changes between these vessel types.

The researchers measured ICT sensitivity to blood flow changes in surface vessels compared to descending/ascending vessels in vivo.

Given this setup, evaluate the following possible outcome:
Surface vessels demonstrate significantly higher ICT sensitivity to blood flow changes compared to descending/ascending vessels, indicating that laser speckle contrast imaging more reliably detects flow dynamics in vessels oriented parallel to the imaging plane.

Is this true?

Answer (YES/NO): NO